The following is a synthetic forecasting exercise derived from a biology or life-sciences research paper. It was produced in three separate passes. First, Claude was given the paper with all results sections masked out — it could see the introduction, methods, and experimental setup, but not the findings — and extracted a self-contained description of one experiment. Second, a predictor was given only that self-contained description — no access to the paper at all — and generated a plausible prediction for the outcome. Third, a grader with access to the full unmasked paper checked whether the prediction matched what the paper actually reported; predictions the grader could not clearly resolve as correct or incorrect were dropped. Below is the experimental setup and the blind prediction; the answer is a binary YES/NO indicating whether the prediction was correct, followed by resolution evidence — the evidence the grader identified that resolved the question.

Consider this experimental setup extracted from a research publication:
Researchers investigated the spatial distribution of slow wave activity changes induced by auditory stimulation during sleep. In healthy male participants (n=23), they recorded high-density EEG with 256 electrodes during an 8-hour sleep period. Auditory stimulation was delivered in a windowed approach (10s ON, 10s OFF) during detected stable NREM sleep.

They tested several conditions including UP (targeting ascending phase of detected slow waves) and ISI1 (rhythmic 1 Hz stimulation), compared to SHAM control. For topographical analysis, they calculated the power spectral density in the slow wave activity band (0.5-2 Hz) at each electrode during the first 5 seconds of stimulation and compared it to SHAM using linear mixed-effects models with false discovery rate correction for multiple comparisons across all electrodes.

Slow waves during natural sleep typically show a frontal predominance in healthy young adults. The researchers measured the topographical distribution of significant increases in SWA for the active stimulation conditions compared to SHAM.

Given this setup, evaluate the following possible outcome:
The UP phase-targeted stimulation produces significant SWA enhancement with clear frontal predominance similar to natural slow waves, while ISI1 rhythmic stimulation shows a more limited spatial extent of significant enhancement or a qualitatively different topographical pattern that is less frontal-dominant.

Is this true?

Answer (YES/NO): NO